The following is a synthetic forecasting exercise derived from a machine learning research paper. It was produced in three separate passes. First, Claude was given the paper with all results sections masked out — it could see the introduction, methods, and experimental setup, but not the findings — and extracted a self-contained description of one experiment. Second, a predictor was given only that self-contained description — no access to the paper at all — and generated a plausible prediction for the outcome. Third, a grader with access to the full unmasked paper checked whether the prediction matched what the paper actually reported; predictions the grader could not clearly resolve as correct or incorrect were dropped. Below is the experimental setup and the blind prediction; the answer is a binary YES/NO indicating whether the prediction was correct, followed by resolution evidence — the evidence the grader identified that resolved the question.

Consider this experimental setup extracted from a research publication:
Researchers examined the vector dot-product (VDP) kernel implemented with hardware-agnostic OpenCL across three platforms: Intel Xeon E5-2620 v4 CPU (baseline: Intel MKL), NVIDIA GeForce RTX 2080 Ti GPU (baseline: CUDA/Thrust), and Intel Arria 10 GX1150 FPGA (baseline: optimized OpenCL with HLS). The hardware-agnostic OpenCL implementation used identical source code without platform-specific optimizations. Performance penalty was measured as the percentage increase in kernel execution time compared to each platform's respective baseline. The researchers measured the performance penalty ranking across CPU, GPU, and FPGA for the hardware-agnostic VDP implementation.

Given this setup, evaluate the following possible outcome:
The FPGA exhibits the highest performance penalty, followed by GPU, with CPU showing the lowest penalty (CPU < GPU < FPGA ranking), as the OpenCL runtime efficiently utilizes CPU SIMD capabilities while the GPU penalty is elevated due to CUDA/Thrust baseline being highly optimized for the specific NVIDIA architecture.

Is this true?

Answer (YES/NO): NO